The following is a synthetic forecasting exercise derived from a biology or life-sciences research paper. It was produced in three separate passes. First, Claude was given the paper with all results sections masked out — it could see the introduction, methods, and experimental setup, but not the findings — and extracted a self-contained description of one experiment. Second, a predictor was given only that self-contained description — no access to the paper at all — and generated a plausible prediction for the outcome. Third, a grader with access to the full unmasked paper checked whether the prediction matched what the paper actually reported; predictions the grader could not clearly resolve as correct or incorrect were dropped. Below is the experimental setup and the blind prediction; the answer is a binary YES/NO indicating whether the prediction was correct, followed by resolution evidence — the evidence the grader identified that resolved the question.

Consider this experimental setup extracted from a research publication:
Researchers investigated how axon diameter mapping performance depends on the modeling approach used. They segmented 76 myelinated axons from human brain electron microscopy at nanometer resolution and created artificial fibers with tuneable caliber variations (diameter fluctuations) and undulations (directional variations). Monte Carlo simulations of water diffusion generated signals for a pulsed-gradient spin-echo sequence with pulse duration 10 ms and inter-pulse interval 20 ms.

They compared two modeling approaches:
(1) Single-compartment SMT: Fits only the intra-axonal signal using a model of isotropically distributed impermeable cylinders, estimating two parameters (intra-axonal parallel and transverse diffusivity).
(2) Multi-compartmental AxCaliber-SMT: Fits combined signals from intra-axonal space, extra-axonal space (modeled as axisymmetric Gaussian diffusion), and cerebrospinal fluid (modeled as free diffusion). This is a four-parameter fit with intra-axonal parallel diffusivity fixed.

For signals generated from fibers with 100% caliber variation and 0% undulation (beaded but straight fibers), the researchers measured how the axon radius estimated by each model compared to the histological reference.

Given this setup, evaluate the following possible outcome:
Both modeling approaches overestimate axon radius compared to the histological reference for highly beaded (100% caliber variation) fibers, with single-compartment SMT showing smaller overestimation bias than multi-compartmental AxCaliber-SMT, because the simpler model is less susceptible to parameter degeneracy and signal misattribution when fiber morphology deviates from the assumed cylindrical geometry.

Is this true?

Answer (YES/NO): NO